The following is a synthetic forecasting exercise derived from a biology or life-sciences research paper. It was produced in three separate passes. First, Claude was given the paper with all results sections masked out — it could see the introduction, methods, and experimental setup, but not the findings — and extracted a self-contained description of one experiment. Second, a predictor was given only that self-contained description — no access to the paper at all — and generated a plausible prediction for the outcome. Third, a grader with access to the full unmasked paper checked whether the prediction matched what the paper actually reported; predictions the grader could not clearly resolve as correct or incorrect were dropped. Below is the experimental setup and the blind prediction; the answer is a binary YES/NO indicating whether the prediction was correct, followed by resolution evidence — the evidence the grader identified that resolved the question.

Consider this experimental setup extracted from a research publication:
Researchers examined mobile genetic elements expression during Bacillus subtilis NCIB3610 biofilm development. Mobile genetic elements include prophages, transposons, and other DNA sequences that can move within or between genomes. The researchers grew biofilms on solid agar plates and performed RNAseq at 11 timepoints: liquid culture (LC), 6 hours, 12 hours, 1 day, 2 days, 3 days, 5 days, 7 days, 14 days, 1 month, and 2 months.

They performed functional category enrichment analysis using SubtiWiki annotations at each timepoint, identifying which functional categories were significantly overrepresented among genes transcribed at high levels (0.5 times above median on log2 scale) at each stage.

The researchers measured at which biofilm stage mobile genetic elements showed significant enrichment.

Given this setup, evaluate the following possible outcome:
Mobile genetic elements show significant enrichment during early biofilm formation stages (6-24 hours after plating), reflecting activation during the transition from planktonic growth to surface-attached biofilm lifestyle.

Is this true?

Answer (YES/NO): NO